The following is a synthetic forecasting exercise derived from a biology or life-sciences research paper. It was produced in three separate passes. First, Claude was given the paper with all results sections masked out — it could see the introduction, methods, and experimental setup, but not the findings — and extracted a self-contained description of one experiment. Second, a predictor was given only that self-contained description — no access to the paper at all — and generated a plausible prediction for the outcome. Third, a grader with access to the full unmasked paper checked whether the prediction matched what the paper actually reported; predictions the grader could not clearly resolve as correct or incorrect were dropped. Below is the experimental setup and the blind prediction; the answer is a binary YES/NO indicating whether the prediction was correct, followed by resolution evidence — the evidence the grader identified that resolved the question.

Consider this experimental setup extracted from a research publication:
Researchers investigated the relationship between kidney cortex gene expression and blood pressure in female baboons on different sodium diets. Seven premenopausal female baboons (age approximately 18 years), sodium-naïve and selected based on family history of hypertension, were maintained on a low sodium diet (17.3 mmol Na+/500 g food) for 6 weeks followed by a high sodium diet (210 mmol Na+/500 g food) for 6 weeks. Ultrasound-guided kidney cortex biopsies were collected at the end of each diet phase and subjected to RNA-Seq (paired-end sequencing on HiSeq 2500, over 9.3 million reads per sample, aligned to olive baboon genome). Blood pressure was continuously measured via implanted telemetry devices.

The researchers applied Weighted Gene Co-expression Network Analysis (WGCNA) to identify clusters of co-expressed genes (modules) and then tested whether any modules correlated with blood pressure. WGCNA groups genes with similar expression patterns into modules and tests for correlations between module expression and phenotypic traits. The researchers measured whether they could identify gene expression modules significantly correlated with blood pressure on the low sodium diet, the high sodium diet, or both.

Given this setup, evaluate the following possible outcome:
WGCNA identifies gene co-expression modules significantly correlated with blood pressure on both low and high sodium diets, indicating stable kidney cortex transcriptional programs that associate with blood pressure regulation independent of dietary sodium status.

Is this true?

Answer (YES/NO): NO